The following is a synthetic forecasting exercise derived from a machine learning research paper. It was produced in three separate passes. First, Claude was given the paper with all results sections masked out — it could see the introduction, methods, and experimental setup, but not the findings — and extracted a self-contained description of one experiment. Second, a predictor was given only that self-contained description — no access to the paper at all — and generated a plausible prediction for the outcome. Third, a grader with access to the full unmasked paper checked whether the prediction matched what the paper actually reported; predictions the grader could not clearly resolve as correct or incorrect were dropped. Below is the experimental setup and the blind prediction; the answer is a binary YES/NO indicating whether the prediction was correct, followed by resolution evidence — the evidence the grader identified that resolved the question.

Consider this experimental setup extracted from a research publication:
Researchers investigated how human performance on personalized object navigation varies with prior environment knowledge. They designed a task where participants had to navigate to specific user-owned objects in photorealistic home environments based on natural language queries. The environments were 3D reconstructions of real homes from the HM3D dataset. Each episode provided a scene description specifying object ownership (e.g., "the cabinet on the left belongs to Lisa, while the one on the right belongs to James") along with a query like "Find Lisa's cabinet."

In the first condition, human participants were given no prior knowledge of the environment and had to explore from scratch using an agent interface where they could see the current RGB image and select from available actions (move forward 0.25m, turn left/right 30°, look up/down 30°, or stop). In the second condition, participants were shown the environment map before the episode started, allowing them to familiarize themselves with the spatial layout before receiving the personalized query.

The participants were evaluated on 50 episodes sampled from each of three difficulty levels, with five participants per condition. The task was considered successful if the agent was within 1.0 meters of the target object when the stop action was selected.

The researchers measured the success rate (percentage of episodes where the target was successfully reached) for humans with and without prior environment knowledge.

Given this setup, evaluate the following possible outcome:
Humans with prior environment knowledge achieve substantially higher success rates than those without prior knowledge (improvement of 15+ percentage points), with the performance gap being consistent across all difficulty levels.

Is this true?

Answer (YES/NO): YES